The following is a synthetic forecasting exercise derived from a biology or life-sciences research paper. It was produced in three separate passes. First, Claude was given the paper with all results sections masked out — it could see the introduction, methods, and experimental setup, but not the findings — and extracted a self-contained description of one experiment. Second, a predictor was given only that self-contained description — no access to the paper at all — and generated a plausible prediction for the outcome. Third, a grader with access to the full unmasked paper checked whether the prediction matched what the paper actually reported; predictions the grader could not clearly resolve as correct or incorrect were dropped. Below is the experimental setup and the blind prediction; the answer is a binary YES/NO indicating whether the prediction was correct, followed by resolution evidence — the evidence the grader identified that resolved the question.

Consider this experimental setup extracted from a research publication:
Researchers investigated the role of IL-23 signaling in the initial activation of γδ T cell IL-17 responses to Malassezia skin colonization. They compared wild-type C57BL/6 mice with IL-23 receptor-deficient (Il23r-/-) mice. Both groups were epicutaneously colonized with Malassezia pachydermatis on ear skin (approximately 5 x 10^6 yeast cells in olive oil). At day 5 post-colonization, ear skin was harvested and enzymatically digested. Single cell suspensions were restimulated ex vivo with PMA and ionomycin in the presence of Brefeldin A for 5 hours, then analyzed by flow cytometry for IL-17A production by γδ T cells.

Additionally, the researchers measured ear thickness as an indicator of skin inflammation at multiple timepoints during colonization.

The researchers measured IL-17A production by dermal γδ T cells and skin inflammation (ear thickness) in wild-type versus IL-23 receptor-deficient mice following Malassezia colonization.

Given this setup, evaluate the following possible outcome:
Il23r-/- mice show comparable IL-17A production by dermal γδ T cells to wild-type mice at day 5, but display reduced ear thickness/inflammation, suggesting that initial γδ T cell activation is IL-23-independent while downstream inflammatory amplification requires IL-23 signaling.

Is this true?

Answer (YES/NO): NO